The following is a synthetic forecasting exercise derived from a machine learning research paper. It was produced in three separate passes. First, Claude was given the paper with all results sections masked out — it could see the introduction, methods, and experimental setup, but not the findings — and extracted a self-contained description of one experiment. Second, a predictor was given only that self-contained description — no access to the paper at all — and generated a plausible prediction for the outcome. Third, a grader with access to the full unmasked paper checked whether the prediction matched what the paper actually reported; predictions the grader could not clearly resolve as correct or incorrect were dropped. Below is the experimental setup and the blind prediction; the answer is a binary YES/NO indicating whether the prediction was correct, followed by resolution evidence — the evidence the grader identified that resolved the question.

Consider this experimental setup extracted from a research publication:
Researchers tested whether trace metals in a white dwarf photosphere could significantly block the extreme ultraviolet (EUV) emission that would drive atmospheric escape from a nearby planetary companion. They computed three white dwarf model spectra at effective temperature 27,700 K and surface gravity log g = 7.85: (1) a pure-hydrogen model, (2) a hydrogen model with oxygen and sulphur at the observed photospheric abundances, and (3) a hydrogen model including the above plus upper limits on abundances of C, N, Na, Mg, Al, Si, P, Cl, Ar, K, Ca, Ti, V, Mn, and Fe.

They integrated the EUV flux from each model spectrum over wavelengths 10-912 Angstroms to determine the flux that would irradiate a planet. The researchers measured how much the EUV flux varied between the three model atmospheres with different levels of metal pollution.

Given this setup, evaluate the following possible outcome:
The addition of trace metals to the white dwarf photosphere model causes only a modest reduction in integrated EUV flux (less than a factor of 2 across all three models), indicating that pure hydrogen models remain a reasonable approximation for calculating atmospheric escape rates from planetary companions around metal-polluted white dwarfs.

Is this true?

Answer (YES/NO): YES